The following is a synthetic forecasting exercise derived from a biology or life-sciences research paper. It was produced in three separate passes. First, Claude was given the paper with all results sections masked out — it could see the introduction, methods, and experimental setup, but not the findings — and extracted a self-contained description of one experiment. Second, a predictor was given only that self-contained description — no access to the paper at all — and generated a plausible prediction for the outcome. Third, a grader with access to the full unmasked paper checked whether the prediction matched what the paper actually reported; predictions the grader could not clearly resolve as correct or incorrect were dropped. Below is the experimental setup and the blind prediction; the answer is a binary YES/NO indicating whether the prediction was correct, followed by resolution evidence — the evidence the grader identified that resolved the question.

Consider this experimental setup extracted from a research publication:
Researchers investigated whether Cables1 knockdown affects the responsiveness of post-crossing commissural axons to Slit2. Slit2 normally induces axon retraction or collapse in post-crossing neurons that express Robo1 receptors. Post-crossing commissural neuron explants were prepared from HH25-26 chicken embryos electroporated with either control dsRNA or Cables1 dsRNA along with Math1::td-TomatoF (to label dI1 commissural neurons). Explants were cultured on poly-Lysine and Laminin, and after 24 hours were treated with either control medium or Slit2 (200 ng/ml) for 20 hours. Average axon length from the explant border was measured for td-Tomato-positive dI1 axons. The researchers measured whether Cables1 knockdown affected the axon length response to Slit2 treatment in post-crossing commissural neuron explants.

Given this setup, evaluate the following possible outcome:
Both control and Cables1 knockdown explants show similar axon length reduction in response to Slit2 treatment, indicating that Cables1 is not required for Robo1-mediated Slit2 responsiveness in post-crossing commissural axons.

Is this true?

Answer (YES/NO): NO